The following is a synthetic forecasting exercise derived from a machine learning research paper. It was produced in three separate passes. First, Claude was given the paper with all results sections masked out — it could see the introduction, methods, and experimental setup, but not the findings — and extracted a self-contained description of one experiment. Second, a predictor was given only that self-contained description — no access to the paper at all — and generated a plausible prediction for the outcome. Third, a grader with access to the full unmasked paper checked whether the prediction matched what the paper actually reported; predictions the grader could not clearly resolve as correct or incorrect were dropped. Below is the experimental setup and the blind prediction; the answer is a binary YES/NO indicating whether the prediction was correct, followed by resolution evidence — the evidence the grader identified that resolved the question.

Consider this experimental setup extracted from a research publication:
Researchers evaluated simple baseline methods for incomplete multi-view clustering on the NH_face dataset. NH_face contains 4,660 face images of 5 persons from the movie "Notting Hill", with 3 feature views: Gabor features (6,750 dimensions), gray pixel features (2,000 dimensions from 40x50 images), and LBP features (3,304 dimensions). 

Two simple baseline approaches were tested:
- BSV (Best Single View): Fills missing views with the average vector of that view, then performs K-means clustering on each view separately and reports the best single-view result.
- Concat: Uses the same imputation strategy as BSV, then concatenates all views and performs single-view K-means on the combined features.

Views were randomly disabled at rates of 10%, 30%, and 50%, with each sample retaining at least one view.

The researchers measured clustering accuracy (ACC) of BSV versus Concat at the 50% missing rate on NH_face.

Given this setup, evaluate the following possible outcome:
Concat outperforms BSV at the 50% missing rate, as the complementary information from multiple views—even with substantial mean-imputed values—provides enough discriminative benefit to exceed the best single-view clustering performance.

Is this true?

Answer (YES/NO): YES